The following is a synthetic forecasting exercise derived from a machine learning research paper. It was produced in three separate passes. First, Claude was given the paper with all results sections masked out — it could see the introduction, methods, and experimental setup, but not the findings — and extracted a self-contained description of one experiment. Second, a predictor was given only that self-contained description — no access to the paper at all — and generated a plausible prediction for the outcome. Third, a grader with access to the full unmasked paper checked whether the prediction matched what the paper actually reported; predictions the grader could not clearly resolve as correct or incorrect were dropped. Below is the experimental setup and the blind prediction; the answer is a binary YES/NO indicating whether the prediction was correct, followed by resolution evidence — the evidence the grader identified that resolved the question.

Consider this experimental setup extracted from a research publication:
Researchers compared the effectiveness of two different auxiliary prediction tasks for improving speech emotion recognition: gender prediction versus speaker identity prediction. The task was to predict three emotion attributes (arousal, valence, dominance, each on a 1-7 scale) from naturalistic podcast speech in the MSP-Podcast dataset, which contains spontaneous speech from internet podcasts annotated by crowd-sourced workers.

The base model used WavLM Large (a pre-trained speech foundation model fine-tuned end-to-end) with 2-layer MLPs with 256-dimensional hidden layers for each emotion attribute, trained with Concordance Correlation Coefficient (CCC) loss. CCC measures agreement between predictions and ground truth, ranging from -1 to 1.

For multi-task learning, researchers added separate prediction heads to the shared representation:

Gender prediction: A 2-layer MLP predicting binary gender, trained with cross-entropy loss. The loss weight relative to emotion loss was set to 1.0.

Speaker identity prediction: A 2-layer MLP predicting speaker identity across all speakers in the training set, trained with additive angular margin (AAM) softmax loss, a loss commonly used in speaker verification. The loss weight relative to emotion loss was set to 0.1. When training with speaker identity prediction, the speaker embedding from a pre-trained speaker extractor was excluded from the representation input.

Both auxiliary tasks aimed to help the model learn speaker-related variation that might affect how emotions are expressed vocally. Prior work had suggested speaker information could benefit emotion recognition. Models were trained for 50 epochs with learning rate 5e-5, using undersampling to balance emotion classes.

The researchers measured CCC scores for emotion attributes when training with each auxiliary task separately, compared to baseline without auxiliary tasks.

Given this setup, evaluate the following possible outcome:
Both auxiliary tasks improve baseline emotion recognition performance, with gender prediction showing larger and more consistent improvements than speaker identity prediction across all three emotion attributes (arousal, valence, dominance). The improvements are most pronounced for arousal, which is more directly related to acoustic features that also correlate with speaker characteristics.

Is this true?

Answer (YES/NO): NO